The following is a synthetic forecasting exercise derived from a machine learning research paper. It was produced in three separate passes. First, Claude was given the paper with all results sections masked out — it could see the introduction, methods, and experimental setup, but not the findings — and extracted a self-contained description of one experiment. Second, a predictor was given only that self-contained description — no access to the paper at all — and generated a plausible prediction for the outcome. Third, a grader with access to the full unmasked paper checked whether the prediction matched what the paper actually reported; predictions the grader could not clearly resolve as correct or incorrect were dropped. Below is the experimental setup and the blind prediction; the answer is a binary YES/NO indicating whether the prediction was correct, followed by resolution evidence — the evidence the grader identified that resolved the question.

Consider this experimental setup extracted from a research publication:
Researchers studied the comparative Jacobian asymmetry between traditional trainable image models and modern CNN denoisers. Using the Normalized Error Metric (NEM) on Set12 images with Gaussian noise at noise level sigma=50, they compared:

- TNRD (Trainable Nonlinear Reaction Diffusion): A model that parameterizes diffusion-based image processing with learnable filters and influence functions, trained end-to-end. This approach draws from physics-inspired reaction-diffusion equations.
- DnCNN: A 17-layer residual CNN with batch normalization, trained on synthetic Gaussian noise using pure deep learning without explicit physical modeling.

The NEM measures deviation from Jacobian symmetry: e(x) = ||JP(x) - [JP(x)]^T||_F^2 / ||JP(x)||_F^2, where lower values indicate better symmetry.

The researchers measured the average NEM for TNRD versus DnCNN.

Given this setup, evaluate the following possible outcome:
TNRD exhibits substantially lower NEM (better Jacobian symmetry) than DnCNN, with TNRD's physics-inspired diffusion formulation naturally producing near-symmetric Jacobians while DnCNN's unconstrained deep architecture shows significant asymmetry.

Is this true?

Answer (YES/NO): NO